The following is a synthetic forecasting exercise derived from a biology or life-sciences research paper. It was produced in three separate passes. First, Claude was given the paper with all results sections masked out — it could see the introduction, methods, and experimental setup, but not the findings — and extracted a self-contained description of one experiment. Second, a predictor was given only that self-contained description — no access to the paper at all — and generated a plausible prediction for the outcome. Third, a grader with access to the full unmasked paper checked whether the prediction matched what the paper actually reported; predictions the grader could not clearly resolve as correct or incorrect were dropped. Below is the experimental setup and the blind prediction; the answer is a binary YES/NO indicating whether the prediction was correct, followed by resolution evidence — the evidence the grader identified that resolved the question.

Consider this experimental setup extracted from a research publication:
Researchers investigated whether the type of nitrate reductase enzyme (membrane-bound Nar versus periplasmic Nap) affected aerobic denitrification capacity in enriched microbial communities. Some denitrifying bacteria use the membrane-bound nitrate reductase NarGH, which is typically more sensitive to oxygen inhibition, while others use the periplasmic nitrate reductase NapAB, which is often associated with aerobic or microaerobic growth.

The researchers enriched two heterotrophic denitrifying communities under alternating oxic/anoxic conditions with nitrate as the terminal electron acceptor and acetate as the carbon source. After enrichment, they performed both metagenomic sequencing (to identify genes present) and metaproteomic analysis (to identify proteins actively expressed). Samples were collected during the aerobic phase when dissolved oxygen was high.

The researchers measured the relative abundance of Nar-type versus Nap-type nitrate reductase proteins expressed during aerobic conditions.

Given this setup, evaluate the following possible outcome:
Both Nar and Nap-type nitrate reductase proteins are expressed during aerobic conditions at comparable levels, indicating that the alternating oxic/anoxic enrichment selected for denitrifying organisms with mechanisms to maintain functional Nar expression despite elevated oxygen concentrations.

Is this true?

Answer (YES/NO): NO